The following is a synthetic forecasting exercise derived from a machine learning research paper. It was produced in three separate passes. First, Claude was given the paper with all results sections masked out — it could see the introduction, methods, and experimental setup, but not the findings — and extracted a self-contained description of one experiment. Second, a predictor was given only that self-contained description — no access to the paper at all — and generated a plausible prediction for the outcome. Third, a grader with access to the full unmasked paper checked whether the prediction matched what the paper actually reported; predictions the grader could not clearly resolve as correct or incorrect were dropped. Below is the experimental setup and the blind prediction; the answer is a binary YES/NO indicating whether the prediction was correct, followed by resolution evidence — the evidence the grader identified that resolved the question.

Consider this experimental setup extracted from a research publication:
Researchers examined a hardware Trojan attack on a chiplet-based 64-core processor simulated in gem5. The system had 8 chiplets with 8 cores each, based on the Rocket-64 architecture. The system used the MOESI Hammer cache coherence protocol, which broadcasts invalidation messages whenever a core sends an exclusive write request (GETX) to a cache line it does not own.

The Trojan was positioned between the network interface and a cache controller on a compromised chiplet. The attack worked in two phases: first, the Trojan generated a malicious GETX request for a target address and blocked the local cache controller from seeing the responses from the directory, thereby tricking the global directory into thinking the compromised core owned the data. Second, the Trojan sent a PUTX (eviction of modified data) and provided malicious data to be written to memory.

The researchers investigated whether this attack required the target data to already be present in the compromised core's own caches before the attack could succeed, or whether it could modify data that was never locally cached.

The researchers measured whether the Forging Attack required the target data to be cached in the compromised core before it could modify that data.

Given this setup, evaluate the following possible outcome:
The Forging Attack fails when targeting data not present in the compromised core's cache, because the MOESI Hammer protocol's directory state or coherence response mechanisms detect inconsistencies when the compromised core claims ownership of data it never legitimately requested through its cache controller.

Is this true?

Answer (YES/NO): NO